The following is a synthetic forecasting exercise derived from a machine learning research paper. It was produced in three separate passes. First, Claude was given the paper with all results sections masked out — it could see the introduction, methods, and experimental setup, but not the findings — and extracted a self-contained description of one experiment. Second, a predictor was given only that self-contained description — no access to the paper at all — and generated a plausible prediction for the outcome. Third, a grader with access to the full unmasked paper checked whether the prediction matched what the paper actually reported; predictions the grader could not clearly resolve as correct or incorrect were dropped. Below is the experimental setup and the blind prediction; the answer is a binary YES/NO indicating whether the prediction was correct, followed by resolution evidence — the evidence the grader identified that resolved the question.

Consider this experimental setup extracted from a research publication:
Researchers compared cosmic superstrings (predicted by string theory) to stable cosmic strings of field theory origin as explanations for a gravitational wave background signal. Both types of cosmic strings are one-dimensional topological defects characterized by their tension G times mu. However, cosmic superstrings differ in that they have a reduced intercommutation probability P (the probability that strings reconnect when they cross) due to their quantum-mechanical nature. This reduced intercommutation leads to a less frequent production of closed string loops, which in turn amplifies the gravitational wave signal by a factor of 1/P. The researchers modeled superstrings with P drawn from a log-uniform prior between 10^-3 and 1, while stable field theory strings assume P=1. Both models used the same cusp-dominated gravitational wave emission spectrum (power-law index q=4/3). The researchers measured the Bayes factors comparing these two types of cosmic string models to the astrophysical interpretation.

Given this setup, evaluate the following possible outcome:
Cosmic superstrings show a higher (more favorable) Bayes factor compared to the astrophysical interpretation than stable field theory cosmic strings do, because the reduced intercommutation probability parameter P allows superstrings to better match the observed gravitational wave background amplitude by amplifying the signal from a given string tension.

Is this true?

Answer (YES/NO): YES